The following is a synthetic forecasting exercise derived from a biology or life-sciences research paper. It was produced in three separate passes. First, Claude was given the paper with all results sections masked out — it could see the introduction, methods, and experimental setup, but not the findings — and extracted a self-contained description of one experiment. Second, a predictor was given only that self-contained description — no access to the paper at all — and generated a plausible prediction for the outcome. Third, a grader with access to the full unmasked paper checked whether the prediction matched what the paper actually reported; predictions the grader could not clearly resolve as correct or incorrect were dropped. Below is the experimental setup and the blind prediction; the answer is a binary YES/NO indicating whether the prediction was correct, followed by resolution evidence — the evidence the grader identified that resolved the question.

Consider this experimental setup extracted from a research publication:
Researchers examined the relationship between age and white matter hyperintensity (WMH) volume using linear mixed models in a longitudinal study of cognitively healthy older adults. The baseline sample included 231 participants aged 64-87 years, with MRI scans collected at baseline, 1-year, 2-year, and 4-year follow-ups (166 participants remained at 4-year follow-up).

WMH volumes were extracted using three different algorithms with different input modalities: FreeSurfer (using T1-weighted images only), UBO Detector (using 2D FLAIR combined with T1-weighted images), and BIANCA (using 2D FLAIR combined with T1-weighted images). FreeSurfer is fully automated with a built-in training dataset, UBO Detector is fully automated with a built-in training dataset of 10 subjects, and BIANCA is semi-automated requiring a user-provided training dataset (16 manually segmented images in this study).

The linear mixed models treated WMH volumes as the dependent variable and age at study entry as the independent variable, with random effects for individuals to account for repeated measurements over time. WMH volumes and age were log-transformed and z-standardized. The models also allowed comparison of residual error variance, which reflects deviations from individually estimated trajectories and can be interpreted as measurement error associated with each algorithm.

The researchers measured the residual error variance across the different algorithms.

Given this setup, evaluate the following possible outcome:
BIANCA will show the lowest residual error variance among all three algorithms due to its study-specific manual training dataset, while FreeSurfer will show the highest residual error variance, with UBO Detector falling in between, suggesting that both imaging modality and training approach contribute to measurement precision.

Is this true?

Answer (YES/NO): NO